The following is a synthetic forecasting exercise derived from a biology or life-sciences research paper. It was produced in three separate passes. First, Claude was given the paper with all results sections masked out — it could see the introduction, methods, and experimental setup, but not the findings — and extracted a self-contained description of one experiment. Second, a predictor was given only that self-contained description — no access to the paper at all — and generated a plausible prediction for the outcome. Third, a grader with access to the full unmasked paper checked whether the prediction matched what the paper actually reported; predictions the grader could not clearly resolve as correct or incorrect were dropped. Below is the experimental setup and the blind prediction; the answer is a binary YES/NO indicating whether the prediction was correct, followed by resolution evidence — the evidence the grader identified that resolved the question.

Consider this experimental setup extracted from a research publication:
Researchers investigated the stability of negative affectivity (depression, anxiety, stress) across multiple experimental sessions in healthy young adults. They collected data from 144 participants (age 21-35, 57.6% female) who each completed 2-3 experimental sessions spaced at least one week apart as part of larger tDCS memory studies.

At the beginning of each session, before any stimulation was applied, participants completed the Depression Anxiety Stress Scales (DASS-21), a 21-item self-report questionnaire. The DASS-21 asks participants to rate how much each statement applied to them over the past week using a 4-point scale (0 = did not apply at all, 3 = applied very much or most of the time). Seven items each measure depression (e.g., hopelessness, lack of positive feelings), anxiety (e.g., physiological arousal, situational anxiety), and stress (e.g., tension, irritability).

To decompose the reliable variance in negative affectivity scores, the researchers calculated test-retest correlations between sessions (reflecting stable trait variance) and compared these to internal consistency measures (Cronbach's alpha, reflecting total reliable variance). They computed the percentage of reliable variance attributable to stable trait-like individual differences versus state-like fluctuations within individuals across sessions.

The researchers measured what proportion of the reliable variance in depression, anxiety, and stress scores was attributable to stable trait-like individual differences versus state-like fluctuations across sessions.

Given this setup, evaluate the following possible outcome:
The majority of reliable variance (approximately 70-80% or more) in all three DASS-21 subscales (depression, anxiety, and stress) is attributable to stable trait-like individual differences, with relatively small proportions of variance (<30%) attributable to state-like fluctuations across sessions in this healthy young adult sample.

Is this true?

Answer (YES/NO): NO